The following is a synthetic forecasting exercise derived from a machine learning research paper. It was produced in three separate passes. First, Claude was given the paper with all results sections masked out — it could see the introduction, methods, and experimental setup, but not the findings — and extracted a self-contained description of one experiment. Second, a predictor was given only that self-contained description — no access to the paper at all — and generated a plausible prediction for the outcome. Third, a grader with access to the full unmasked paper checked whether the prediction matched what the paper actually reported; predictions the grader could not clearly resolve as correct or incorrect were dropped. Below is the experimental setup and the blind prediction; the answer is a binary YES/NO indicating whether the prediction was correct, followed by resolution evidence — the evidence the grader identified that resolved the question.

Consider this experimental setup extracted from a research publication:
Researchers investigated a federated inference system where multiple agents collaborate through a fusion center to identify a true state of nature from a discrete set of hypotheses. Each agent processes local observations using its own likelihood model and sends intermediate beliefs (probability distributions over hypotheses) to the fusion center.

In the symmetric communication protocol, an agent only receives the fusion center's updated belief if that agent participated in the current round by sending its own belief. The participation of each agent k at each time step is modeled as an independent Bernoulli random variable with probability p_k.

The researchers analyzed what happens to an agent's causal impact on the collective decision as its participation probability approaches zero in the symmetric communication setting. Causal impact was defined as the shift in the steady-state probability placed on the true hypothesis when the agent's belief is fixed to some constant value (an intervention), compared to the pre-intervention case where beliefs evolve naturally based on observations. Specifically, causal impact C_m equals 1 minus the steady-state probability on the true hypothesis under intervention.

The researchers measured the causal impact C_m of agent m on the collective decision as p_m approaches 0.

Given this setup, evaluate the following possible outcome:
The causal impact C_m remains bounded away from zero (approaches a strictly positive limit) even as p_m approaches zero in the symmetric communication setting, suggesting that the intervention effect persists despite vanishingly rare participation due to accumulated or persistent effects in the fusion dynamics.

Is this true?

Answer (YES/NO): NO